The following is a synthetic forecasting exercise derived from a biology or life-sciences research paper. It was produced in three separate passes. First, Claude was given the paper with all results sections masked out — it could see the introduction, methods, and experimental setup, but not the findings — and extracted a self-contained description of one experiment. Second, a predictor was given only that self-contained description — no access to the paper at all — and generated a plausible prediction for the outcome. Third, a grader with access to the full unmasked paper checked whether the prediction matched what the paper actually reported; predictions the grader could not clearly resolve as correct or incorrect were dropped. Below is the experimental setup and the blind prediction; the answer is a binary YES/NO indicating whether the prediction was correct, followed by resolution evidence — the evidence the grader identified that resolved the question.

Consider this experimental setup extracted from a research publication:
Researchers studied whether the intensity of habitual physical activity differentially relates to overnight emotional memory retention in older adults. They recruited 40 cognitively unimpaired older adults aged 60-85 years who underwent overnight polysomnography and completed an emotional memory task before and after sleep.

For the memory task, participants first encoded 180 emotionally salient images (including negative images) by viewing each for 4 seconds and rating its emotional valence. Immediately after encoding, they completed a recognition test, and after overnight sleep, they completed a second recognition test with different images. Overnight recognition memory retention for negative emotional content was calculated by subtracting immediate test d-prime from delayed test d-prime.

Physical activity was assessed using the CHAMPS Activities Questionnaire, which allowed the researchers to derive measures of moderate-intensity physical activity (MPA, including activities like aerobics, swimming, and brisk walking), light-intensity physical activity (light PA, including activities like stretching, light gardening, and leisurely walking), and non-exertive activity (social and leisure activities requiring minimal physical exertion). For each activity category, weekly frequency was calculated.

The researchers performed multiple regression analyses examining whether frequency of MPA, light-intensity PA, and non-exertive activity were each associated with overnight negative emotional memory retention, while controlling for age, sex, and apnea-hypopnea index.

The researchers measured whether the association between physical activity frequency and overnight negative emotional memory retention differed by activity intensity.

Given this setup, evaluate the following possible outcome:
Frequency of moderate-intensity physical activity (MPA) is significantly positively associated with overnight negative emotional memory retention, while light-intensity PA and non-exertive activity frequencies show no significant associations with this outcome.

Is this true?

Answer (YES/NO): YES